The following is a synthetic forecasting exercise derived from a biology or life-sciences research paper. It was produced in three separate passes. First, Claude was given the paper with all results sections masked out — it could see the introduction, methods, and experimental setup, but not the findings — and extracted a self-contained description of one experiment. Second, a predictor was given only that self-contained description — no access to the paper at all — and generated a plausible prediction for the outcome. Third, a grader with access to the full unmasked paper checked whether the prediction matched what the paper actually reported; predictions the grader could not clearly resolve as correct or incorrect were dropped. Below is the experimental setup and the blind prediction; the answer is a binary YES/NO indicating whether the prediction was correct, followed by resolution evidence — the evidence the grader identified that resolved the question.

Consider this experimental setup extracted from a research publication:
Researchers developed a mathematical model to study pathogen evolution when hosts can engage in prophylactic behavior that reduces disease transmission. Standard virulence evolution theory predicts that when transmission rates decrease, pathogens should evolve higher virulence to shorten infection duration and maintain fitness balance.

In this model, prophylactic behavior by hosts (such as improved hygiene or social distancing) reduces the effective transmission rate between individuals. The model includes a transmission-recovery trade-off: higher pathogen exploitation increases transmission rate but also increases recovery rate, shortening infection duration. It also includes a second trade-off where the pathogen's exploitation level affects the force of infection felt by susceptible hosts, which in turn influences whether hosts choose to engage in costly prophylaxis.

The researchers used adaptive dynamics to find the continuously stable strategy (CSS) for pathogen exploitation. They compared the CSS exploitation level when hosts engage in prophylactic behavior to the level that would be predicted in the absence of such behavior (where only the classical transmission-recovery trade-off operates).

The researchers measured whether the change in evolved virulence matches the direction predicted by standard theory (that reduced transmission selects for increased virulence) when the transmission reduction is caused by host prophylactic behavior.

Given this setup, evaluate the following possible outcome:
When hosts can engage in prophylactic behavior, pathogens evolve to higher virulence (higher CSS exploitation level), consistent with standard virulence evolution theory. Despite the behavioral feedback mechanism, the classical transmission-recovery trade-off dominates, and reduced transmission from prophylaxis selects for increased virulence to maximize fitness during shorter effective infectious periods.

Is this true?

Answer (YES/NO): NO